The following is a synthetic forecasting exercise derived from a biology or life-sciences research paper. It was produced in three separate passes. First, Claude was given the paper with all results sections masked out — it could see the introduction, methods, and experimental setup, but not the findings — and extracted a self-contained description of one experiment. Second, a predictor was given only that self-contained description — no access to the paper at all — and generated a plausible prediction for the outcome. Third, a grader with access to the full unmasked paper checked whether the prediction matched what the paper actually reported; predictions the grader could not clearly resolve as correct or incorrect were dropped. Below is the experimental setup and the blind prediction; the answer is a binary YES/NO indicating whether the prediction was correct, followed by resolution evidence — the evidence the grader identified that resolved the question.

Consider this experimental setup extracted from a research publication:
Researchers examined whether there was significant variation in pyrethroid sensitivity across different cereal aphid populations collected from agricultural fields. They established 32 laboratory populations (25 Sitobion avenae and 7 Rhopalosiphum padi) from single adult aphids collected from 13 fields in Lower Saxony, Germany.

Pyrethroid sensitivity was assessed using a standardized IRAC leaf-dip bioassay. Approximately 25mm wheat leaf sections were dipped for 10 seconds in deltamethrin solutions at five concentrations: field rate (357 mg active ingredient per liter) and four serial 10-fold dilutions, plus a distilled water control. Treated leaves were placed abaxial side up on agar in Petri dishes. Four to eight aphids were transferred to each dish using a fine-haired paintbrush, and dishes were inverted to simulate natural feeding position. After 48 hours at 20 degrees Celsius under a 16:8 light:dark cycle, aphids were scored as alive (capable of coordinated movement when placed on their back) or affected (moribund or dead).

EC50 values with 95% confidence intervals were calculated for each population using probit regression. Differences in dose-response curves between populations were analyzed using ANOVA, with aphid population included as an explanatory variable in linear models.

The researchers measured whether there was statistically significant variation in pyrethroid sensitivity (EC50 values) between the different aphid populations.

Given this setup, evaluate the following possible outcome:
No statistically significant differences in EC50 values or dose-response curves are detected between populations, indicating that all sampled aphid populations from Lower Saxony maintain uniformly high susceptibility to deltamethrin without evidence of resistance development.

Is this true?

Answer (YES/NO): NO